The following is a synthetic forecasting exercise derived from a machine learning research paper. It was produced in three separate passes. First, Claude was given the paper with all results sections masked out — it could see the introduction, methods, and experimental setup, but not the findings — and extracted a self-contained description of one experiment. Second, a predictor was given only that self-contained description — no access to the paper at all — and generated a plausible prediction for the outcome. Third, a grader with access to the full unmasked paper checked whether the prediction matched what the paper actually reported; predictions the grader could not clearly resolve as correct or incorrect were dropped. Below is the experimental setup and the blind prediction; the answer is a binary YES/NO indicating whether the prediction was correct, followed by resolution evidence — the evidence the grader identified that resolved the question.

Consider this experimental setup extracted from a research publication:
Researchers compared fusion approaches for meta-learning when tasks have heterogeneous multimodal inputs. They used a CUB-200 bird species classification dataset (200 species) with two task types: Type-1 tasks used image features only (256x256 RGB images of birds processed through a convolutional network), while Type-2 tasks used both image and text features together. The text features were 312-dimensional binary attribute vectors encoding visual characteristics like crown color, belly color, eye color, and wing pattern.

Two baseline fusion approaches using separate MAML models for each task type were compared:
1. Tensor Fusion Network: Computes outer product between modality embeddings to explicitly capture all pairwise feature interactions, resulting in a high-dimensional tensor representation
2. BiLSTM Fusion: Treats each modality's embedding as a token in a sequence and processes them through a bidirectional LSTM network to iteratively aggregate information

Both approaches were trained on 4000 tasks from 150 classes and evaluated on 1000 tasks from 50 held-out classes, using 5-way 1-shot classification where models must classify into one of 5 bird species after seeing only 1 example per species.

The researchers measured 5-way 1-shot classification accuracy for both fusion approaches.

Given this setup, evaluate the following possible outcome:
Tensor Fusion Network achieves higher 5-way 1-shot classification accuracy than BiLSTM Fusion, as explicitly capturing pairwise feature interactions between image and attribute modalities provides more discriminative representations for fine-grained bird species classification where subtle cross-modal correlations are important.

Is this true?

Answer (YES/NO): NO